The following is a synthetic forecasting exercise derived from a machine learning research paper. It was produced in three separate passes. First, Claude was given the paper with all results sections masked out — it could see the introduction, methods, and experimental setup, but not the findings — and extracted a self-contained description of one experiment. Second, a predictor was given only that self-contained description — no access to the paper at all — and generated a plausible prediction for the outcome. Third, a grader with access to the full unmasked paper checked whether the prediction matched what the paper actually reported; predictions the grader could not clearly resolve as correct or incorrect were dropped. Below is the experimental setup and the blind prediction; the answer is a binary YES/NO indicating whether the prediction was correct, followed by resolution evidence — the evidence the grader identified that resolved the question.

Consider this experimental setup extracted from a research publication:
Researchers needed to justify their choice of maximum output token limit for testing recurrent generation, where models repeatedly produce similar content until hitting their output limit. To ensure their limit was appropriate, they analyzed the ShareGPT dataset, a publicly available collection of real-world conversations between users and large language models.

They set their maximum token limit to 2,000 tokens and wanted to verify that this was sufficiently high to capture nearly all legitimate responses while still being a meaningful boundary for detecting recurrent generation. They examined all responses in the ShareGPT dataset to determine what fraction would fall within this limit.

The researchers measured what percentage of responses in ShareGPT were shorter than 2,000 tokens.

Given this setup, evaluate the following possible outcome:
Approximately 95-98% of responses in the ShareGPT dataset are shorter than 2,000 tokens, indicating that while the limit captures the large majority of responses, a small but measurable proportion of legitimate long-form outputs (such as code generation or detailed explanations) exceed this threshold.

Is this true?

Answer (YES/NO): NO